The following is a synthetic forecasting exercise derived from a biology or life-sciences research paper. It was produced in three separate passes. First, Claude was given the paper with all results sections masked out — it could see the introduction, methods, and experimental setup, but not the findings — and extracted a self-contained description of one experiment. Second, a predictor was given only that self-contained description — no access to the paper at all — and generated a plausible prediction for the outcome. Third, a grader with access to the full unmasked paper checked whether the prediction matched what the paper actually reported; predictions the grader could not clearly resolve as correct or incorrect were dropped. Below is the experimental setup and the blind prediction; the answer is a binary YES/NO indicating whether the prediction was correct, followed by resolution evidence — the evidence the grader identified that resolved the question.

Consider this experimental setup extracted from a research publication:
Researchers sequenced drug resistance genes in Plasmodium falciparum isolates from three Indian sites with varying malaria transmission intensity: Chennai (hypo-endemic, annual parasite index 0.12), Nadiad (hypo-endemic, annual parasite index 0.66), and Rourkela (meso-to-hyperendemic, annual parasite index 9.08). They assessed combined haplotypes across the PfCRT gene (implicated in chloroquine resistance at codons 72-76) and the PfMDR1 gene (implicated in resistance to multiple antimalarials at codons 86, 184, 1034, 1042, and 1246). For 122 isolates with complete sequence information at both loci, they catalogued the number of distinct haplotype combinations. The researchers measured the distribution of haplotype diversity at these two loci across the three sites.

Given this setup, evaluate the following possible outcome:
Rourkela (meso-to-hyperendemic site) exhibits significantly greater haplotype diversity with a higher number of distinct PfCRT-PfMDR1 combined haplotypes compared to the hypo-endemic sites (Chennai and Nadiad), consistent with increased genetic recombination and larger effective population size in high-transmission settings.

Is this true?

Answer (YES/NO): YES